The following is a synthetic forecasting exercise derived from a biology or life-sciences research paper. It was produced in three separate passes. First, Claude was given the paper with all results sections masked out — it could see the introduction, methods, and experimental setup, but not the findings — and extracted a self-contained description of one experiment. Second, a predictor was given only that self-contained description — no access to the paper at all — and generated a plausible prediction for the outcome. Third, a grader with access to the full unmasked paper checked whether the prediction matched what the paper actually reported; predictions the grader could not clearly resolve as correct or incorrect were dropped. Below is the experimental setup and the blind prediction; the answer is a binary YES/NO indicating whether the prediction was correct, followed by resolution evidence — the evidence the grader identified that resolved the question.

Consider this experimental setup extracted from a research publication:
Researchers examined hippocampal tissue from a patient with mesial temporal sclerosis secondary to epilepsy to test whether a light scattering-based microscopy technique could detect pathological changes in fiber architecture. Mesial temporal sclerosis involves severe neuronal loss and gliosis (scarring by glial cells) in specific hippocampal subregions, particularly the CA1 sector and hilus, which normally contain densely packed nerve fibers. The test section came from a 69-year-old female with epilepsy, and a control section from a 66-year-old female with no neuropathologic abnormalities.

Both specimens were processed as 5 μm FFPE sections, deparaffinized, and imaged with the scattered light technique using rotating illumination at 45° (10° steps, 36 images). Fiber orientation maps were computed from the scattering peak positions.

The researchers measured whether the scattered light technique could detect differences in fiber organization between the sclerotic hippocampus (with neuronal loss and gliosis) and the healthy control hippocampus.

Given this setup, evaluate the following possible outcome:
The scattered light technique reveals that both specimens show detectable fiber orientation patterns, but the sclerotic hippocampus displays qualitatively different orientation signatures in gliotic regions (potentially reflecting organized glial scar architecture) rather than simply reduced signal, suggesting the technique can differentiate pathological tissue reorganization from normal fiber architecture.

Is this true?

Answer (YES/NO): NO